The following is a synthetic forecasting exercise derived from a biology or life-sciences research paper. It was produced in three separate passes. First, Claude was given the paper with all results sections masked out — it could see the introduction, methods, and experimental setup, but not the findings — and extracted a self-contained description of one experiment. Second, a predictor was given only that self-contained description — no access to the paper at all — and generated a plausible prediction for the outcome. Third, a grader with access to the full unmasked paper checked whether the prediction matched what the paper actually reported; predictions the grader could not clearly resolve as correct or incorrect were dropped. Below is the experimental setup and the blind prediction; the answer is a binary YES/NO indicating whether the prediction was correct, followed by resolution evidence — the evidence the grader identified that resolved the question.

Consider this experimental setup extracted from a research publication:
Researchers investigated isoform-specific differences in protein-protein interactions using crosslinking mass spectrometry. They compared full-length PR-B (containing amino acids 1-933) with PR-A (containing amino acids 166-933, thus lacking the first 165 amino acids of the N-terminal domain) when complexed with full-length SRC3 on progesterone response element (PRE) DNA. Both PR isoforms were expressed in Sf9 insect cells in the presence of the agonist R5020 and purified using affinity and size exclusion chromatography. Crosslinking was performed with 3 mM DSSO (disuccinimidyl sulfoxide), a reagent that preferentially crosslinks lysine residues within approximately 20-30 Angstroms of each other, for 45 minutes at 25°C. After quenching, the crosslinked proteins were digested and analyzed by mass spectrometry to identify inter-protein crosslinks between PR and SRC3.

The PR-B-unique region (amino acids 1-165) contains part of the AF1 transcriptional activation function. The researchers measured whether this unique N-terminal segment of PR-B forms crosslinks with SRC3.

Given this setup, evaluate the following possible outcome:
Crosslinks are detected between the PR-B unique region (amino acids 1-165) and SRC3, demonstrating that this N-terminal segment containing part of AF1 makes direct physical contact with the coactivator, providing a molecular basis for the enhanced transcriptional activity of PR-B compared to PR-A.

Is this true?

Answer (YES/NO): NO